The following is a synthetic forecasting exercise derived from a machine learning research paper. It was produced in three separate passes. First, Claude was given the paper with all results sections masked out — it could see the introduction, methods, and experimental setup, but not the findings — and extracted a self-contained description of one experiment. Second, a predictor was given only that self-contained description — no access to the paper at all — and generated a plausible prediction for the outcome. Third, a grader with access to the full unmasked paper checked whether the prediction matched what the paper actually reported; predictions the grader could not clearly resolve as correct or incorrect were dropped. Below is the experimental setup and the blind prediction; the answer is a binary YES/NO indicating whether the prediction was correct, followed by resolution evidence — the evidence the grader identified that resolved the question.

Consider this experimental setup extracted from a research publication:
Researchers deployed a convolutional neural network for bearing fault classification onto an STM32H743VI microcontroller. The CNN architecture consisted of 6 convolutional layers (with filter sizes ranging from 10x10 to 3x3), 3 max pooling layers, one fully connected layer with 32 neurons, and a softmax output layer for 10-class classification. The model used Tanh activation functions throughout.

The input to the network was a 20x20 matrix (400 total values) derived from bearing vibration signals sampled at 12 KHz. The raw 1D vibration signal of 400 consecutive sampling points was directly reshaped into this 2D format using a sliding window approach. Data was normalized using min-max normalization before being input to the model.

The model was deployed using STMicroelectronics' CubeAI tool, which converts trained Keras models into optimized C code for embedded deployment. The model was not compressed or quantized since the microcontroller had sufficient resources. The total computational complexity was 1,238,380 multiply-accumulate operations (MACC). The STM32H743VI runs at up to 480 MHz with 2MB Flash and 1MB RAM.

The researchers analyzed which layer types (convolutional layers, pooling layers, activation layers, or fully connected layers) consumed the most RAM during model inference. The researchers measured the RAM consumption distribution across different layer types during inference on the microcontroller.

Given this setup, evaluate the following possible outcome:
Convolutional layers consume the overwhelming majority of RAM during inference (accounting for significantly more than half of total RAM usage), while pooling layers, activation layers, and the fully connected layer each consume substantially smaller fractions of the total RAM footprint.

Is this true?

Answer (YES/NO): NO